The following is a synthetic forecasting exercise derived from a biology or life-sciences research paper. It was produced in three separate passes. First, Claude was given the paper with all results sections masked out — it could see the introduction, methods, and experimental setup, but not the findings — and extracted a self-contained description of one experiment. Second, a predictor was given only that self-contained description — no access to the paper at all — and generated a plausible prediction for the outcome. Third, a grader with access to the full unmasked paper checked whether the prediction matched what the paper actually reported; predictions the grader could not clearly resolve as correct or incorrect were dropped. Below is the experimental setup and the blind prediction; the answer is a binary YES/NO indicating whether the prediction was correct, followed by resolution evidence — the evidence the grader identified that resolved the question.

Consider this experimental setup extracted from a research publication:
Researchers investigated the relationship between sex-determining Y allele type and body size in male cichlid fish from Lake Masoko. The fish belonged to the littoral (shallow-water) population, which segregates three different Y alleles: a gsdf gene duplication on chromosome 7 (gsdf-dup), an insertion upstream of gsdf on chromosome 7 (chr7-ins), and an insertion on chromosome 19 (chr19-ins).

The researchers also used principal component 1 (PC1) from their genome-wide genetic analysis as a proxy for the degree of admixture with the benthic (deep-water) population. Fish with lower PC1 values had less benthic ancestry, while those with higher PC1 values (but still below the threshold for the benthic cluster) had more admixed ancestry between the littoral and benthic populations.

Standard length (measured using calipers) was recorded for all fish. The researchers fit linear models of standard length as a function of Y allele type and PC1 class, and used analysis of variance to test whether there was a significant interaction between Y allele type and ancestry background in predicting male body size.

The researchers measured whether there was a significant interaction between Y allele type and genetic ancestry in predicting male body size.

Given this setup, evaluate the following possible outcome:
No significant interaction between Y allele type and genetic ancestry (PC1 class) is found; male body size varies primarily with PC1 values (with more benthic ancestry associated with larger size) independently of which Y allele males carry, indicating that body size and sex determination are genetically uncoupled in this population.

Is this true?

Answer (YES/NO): NO